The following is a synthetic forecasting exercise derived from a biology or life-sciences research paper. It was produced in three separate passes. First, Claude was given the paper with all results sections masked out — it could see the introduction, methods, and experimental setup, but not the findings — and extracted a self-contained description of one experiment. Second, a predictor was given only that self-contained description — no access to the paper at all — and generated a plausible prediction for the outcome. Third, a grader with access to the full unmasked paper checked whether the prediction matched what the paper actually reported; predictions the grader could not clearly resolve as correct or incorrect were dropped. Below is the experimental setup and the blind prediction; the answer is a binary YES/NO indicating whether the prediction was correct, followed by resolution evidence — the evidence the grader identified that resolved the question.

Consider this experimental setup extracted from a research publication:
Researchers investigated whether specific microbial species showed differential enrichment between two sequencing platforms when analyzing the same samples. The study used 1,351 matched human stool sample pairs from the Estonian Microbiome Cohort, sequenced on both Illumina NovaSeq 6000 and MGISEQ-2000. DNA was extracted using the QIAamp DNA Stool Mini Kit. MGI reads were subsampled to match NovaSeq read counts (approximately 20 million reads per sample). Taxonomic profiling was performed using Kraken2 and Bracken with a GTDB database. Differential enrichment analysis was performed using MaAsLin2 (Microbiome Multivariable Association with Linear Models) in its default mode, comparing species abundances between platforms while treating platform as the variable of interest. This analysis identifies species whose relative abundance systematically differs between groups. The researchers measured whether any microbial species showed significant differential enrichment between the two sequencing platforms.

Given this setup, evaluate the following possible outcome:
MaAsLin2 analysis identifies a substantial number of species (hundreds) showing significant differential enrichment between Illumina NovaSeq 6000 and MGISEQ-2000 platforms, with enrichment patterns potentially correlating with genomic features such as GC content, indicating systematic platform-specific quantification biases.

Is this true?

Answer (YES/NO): NO